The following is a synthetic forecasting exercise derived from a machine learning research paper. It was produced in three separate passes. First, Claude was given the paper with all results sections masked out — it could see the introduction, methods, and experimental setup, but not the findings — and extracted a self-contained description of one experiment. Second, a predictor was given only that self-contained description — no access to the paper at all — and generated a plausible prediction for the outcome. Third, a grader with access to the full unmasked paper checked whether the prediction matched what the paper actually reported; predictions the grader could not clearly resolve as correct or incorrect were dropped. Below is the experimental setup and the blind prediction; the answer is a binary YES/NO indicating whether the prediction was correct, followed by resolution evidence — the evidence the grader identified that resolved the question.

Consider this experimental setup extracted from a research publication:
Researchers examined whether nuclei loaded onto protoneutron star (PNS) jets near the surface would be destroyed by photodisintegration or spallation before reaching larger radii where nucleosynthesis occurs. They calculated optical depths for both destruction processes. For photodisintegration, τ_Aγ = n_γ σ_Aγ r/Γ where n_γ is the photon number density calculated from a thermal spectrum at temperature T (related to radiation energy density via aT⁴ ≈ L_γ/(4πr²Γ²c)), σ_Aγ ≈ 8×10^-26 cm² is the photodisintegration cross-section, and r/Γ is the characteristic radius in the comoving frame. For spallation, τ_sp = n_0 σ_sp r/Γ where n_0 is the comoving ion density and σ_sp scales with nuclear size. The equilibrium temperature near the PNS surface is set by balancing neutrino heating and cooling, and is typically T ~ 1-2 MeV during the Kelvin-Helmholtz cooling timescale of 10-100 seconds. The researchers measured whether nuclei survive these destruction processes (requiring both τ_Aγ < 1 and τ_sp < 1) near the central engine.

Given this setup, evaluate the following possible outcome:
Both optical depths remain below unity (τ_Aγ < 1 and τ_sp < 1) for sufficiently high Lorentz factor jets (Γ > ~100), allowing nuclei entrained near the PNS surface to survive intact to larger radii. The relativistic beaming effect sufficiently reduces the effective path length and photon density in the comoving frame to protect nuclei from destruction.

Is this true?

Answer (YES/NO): NO